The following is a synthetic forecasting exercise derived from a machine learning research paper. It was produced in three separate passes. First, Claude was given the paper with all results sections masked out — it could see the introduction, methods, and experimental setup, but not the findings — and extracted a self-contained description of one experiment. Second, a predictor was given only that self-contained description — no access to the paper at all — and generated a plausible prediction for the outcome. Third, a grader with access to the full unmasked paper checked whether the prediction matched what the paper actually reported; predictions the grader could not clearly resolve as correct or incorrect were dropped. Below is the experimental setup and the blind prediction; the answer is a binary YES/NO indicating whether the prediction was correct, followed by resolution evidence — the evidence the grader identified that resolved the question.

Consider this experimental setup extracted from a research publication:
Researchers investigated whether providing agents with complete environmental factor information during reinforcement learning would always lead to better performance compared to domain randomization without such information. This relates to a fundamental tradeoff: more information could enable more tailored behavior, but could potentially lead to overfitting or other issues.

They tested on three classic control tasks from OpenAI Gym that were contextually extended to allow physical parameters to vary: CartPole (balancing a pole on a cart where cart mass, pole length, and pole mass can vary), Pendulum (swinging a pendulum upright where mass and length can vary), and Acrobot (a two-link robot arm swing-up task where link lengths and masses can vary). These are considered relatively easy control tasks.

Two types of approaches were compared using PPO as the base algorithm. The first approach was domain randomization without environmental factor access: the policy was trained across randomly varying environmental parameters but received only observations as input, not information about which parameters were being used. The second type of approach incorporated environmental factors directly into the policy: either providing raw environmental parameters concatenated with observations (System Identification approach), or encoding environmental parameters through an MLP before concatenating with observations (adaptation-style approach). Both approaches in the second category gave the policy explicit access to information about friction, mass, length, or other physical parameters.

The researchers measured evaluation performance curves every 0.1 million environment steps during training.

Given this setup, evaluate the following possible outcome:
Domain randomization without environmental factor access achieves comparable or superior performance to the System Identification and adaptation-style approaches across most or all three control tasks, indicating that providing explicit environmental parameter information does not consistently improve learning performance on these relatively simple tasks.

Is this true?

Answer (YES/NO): YES